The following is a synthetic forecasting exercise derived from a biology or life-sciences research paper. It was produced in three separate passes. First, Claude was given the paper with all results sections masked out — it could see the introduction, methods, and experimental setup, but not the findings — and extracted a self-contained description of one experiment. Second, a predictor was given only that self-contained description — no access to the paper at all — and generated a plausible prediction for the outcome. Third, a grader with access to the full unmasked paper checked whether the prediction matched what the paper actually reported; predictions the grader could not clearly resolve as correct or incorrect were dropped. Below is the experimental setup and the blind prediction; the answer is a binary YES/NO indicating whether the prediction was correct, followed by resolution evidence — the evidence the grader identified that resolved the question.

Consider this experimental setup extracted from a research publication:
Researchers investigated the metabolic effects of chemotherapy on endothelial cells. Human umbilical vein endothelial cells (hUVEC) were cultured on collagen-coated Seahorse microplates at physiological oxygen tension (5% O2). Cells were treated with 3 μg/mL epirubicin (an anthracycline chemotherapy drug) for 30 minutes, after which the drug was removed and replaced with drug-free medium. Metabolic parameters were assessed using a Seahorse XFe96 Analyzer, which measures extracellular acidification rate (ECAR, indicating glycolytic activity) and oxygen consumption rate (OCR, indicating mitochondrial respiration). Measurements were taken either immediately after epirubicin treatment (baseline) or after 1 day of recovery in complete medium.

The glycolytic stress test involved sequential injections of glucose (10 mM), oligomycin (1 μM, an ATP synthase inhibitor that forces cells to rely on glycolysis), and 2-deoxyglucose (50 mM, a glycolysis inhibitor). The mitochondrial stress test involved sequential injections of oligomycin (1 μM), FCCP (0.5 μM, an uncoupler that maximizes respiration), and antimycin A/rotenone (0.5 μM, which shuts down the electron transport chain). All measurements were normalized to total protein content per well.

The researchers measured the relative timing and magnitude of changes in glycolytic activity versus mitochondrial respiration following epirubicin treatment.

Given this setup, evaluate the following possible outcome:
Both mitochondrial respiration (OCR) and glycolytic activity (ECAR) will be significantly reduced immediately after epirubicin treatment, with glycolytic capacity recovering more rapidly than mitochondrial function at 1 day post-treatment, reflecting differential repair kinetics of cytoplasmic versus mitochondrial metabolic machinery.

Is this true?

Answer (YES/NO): NO